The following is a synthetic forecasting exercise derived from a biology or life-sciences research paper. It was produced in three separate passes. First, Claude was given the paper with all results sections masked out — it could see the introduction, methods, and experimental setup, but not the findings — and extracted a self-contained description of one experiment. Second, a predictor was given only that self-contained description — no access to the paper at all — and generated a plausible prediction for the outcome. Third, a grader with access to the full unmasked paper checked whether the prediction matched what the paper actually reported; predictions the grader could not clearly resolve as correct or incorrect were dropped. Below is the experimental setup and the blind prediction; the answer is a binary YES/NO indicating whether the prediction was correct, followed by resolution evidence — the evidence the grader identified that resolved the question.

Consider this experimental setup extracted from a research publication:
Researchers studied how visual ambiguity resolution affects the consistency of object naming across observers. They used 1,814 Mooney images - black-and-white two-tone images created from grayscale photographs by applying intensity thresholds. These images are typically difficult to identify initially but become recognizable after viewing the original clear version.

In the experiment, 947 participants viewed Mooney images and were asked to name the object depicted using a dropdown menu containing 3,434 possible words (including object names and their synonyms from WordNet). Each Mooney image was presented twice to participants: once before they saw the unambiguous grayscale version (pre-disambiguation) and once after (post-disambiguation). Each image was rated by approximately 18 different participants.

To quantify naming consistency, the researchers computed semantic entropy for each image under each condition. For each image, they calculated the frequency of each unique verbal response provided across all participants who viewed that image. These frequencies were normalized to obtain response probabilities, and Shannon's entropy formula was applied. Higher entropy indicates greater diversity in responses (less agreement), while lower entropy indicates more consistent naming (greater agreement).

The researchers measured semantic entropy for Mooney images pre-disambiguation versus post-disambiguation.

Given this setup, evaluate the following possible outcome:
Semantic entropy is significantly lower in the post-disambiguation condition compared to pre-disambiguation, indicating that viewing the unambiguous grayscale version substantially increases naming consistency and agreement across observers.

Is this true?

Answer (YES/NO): YES